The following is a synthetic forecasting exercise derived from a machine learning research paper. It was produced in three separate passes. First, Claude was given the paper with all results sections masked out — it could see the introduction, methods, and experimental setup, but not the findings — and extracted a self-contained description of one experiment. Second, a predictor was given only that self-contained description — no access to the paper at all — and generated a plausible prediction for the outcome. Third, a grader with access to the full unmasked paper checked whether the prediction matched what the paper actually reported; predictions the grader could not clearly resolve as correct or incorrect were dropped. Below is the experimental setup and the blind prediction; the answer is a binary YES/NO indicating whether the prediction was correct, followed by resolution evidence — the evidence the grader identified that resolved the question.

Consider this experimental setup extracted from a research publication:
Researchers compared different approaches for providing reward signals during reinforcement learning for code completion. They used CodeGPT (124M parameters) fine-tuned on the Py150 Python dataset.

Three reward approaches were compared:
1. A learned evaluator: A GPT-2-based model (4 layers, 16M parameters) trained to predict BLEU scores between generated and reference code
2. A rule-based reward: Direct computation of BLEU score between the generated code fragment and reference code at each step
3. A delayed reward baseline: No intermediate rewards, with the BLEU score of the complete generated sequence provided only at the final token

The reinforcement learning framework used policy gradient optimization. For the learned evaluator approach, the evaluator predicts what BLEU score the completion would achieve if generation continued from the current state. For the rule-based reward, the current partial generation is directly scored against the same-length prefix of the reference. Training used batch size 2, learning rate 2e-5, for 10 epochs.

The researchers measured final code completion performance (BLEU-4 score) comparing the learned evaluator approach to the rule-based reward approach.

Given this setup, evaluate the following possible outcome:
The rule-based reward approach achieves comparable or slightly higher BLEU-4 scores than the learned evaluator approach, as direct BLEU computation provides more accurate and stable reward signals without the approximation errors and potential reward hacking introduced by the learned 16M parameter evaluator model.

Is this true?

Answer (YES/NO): NO